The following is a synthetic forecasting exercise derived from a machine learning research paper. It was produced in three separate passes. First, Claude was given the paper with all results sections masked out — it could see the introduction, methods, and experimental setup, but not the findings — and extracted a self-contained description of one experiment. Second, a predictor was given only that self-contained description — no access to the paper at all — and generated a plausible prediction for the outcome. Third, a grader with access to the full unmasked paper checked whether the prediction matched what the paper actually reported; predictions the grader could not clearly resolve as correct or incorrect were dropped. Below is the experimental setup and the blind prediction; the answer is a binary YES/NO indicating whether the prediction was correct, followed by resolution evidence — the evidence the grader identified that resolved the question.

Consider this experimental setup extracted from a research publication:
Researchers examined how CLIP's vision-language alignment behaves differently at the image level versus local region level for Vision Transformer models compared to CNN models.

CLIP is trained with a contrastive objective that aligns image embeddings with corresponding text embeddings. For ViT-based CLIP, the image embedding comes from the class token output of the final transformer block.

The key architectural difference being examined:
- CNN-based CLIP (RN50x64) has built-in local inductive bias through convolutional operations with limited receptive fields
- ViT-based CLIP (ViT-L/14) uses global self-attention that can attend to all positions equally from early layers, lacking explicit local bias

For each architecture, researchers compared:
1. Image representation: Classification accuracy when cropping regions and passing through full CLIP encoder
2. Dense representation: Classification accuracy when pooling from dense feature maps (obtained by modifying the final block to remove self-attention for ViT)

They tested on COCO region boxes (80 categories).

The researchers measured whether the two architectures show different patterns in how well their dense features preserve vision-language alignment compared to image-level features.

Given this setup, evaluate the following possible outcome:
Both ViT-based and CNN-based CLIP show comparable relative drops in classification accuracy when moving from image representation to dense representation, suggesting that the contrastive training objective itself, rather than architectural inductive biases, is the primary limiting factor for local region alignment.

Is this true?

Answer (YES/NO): NO